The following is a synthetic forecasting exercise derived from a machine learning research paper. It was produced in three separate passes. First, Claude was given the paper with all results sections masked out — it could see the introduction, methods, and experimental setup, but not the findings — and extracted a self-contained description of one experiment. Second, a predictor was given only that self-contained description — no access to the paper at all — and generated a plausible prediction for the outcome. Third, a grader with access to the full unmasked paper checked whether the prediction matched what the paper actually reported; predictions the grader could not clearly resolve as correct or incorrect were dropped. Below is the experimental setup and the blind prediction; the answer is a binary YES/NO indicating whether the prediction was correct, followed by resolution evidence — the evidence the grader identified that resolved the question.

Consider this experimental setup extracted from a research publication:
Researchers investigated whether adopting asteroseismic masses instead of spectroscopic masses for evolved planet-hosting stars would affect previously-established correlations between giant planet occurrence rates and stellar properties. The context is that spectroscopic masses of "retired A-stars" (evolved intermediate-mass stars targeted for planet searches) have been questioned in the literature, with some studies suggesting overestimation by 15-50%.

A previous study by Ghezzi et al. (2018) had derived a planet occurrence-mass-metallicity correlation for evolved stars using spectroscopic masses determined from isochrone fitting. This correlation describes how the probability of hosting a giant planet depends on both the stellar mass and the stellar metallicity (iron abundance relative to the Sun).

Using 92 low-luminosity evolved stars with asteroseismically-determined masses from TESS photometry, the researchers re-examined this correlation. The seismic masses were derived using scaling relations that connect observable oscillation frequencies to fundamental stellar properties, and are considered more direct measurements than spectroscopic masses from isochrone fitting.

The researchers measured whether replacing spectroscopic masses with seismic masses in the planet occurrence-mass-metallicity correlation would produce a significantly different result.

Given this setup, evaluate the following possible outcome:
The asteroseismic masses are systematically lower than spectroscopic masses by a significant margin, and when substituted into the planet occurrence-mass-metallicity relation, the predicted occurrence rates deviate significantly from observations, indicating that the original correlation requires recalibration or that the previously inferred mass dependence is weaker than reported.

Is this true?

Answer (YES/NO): NO